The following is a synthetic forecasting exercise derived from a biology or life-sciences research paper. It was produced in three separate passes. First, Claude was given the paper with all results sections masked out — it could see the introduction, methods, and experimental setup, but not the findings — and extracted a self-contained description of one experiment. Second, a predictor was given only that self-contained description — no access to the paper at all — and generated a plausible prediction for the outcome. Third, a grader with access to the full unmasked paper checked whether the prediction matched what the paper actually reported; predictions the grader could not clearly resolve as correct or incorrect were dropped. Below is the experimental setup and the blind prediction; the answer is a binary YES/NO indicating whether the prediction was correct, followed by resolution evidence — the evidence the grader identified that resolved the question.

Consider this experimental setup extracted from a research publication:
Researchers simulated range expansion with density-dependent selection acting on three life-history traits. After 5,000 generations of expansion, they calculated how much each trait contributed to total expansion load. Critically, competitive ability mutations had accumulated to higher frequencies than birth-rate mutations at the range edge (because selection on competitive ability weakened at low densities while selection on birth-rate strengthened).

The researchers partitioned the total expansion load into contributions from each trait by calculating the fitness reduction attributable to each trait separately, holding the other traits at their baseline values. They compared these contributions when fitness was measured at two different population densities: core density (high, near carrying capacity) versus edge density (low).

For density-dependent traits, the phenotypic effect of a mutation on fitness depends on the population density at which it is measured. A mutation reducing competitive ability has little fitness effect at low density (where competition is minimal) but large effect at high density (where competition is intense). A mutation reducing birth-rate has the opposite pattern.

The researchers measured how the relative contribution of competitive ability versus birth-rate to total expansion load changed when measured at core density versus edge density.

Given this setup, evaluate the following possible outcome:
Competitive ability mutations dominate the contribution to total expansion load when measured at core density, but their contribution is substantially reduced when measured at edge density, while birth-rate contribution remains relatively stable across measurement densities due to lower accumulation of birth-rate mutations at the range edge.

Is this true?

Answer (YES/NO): NO